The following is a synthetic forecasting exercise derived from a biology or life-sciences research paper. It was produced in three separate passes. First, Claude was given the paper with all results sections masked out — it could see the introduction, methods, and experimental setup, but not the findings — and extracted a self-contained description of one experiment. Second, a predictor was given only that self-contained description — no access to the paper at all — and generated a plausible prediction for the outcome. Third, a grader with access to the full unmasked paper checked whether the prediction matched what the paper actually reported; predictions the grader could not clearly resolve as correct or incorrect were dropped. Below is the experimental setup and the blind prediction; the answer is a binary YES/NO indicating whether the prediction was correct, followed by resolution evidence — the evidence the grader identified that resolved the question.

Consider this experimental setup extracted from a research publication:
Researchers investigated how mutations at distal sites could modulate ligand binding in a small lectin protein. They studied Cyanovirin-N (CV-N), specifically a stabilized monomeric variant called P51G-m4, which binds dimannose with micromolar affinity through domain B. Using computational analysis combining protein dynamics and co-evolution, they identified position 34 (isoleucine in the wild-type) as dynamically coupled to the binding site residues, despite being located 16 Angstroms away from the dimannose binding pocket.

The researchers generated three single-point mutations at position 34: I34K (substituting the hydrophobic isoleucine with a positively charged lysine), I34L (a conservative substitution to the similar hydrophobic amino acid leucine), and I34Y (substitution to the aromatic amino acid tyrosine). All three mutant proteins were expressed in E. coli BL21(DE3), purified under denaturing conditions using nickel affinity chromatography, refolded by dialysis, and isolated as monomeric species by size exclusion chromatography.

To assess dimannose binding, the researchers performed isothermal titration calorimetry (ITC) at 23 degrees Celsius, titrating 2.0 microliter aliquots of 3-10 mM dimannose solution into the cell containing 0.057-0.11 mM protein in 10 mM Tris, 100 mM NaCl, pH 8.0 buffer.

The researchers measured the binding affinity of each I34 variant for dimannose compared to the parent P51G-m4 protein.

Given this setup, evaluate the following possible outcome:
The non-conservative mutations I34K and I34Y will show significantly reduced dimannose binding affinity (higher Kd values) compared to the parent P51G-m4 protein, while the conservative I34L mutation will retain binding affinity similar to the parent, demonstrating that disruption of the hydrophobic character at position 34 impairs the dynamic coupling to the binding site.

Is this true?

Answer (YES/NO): NO